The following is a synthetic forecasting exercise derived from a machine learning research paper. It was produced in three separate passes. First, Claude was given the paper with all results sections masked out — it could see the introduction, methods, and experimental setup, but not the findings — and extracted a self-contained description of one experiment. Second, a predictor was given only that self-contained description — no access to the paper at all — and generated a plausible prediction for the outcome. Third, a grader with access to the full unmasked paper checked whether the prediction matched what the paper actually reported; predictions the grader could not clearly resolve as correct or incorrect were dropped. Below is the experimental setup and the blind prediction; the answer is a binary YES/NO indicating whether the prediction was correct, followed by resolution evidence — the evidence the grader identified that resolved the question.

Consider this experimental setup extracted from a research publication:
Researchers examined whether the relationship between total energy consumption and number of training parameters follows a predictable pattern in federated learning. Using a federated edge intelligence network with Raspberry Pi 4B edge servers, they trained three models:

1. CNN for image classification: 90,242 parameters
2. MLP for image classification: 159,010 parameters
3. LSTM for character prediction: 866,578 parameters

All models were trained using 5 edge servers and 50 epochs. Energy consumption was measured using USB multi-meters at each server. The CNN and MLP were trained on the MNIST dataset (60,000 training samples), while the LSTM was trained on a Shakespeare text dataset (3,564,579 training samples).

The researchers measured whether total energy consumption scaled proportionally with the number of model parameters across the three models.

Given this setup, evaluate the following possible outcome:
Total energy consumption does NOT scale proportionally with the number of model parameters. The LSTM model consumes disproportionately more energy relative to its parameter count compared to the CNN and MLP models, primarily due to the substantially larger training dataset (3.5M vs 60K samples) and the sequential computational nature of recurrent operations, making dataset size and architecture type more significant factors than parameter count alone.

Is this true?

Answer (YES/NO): YES